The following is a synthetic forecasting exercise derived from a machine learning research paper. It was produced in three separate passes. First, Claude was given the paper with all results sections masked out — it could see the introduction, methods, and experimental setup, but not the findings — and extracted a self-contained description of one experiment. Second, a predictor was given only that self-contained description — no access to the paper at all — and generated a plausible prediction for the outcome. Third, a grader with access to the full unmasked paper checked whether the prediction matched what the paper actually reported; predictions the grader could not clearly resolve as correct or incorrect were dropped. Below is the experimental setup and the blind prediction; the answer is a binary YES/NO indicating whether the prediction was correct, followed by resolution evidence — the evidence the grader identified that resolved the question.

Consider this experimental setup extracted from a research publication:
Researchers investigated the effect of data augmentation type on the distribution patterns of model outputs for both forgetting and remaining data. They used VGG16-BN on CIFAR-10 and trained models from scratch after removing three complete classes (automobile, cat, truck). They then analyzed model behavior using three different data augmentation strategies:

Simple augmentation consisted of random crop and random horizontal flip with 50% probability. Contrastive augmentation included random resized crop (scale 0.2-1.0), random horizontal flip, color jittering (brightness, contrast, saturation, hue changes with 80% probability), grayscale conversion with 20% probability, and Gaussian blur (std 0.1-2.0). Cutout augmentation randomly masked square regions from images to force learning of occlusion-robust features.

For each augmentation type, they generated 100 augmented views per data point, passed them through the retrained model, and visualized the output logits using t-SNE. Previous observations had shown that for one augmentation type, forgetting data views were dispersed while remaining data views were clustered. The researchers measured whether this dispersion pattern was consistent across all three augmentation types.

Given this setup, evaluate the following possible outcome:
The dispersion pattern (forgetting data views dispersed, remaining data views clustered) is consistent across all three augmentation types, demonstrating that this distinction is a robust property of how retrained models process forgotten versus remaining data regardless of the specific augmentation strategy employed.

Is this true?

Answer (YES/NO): YES